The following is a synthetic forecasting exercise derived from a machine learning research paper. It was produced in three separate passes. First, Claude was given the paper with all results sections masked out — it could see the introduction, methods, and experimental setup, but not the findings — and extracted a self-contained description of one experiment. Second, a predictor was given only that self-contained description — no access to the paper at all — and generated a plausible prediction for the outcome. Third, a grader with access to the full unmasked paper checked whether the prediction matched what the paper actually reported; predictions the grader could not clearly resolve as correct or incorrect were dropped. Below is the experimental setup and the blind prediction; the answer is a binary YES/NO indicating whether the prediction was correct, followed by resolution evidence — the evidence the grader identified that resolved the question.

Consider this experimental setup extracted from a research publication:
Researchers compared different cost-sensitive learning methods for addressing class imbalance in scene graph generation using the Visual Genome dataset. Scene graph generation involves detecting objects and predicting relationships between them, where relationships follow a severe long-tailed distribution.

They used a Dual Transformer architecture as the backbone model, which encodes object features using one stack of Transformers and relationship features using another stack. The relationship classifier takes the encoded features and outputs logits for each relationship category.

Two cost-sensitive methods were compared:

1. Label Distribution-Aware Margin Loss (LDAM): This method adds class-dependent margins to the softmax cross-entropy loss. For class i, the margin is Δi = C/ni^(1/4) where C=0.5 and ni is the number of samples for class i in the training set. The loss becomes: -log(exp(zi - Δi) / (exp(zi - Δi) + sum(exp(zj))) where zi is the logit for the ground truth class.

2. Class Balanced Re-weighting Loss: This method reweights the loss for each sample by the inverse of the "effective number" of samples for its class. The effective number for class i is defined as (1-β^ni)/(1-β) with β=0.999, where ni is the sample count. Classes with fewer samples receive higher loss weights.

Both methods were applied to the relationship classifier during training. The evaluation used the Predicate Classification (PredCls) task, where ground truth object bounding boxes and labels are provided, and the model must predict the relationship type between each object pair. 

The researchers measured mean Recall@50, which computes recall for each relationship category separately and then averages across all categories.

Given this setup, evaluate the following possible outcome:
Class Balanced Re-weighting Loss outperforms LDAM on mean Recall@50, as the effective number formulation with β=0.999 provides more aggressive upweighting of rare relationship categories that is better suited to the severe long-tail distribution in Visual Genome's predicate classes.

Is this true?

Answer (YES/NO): YES